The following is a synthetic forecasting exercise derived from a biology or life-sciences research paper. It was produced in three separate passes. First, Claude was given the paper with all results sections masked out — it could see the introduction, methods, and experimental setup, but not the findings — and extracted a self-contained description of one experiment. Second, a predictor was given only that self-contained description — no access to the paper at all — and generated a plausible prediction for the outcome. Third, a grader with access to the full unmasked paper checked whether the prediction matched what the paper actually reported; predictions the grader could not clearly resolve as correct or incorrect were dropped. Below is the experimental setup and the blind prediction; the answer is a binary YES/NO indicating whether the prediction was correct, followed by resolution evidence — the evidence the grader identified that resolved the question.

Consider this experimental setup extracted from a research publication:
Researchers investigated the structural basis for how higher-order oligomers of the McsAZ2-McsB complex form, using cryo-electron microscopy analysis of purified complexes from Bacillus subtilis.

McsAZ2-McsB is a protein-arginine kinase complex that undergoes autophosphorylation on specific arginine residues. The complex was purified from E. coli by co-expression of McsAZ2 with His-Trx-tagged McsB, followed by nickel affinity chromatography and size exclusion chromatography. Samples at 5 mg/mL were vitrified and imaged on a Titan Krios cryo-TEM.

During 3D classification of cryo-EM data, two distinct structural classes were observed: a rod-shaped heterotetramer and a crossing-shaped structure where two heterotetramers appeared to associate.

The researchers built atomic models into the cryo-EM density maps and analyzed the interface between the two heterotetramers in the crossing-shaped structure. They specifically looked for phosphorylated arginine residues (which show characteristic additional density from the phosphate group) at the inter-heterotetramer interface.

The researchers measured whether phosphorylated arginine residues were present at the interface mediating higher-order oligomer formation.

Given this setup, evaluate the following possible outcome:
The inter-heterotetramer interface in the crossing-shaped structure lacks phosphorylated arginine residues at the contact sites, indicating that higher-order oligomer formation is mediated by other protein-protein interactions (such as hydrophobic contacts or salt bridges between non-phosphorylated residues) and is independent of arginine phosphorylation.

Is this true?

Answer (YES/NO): NO